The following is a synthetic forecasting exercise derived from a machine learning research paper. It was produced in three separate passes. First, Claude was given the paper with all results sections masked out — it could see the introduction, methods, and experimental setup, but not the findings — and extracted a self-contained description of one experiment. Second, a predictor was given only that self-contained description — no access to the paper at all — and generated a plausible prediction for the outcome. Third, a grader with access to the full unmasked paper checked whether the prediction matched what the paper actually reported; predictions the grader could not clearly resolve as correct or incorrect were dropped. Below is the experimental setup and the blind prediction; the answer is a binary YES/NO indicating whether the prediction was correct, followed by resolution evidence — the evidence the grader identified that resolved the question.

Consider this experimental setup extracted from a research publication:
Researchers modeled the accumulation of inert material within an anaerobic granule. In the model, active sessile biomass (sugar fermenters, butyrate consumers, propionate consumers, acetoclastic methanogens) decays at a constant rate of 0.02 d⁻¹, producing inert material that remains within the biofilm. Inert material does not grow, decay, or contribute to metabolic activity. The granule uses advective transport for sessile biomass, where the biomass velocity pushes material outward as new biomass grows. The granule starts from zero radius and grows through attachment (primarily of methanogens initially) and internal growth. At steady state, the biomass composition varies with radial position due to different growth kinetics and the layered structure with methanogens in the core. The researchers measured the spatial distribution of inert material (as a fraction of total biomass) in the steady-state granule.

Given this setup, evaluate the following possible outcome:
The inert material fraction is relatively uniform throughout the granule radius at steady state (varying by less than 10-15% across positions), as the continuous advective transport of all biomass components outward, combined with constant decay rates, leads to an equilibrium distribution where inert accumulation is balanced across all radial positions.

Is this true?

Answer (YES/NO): NO